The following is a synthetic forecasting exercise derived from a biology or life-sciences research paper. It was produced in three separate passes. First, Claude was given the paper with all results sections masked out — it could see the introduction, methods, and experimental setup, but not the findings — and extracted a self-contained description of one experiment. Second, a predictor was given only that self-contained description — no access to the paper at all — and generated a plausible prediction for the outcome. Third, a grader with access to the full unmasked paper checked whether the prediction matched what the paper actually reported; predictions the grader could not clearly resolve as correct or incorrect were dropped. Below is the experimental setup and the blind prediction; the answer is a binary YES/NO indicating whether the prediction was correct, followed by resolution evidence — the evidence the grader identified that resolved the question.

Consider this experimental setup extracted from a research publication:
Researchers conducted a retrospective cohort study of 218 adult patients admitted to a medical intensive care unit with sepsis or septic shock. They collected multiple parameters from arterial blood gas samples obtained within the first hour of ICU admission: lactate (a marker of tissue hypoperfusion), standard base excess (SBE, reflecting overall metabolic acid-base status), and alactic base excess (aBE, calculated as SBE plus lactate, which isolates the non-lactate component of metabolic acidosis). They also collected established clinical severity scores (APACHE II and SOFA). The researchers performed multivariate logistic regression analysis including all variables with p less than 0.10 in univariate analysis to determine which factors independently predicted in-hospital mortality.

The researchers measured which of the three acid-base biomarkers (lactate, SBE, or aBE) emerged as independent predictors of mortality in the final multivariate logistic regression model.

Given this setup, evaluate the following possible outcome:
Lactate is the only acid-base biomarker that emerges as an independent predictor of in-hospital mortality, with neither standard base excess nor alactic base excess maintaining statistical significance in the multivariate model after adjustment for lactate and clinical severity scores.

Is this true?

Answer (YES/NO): YES